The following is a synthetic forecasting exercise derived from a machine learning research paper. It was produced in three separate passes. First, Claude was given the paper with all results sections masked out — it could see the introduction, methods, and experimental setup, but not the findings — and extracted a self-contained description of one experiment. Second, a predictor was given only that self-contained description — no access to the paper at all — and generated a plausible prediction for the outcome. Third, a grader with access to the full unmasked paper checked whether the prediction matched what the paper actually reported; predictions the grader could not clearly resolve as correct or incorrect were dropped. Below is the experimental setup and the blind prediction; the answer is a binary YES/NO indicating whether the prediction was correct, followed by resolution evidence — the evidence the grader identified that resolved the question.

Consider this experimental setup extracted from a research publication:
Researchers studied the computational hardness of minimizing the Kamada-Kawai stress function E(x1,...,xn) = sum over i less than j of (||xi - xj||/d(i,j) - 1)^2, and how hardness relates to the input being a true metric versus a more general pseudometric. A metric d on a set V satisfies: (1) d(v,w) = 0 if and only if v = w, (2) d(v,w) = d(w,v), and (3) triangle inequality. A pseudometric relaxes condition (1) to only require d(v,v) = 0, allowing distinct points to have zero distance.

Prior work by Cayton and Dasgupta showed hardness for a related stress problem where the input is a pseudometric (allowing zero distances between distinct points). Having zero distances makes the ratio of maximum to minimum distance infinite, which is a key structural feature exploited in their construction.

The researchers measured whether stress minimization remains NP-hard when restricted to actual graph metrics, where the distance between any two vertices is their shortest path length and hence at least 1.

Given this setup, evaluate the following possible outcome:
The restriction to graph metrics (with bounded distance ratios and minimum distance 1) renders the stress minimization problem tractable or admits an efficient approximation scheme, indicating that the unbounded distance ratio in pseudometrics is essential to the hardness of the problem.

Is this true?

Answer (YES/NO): NO